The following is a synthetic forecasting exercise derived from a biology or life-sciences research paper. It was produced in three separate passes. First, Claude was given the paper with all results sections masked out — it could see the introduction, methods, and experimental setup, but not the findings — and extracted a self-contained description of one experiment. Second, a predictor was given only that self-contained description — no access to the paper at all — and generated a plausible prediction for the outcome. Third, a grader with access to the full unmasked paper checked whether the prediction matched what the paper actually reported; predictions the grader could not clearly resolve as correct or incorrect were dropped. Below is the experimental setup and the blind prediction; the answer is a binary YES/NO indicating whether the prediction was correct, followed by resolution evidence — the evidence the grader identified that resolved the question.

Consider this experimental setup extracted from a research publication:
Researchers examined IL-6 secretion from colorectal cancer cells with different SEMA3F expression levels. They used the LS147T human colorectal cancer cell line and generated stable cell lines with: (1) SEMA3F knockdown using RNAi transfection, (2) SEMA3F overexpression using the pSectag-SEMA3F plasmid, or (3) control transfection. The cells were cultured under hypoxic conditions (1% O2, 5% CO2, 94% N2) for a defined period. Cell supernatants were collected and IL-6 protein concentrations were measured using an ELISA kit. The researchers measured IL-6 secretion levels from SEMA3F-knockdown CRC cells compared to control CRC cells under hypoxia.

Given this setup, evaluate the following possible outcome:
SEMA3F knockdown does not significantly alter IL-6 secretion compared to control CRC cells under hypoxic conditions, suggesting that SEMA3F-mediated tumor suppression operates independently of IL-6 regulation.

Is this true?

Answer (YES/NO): NO